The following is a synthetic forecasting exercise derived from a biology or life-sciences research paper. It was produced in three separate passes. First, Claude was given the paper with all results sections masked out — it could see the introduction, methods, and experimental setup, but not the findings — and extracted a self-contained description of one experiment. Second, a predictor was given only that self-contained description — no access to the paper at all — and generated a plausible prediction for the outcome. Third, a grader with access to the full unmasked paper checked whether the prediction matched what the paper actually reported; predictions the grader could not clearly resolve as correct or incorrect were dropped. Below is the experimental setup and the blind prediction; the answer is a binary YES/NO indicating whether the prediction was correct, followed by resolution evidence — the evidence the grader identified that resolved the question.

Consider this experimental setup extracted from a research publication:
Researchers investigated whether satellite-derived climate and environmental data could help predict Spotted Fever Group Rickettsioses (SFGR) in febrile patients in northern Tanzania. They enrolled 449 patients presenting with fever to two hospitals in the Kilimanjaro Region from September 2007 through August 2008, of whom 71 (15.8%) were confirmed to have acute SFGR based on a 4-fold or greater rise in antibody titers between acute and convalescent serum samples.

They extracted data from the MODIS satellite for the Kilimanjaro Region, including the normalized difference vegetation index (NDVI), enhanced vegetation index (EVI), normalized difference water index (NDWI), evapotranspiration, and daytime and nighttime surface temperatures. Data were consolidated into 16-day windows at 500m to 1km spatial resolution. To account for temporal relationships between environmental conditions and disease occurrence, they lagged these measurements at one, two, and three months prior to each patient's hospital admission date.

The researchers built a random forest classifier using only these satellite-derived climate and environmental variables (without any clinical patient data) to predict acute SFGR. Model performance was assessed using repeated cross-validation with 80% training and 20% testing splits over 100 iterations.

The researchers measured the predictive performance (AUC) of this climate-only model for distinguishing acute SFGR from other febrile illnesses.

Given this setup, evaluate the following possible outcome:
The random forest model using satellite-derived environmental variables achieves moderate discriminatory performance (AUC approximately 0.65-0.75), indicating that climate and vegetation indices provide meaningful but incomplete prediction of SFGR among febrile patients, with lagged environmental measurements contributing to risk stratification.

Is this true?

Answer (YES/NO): NO